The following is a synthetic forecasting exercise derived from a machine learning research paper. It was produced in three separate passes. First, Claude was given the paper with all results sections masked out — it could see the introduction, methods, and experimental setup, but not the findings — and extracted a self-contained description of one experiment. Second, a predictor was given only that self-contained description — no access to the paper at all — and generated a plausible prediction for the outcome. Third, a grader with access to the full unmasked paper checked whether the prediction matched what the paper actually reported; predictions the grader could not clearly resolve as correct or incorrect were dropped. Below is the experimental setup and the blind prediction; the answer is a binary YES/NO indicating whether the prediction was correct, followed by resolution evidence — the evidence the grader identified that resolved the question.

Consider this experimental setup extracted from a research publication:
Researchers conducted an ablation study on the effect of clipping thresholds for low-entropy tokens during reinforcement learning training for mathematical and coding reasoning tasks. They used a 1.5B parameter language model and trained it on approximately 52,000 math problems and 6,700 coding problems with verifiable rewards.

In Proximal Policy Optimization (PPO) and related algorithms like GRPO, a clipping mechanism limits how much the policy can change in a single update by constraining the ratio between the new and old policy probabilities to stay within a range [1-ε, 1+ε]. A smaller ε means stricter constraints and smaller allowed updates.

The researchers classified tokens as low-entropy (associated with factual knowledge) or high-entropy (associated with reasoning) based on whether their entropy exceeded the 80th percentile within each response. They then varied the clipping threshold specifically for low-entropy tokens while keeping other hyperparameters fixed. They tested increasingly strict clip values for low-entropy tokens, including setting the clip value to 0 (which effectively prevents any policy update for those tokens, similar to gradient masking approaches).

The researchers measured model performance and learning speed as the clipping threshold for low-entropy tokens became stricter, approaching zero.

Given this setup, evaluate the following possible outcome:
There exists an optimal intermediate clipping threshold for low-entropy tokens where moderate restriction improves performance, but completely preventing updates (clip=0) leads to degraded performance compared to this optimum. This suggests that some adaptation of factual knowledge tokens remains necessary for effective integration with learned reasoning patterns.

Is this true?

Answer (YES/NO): YES